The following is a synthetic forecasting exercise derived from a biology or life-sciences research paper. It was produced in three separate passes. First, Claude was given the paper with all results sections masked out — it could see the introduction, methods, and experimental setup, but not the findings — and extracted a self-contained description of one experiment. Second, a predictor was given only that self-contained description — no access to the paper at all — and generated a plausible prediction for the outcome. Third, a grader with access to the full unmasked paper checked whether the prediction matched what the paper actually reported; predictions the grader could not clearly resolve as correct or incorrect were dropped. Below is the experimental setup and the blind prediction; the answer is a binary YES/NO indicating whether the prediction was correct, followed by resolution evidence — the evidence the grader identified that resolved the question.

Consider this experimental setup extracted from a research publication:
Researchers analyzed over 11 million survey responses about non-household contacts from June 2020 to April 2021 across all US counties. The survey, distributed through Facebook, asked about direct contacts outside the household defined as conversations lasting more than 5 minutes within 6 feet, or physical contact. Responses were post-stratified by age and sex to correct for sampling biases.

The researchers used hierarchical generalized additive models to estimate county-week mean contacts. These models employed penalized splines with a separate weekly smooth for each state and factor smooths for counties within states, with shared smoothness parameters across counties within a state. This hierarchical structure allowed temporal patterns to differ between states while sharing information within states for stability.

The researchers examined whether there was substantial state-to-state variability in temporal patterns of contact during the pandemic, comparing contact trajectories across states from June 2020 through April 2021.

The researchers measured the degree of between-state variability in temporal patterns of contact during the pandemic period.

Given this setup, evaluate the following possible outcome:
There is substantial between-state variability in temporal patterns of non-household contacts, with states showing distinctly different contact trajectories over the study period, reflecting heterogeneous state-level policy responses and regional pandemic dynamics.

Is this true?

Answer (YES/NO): NO